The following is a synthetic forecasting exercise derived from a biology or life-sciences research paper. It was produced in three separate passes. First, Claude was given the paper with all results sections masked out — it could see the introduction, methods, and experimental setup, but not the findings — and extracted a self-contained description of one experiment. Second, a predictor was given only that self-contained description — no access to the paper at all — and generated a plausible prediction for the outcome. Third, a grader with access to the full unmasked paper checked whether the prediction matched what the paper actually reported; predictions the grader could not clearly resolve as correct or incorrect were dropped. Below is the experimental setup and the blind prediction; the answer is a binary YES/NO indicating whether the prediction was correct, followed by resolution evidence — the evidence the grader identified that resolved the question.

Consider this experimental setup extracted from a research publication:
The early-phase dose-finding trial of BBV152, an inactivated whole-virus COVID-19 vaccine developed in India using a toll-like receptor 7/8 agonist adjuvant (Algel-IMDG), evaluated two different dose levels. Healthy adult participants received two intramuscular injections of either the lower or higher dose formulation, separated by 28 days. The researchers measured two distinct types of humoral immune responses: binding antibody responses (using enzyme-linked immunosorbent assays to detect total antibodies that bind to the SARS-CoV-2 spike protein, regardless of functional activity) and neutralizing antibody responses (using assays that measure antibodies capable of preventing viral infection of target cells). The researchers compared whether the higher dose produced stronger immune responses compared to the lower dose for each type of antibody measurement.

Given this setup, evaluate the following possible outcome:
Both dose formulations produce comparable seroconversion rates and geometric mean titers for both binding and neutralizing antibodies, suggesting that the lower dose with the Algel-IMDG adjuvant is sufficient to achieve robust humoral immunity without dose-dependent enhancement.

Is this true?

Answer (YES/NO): NO